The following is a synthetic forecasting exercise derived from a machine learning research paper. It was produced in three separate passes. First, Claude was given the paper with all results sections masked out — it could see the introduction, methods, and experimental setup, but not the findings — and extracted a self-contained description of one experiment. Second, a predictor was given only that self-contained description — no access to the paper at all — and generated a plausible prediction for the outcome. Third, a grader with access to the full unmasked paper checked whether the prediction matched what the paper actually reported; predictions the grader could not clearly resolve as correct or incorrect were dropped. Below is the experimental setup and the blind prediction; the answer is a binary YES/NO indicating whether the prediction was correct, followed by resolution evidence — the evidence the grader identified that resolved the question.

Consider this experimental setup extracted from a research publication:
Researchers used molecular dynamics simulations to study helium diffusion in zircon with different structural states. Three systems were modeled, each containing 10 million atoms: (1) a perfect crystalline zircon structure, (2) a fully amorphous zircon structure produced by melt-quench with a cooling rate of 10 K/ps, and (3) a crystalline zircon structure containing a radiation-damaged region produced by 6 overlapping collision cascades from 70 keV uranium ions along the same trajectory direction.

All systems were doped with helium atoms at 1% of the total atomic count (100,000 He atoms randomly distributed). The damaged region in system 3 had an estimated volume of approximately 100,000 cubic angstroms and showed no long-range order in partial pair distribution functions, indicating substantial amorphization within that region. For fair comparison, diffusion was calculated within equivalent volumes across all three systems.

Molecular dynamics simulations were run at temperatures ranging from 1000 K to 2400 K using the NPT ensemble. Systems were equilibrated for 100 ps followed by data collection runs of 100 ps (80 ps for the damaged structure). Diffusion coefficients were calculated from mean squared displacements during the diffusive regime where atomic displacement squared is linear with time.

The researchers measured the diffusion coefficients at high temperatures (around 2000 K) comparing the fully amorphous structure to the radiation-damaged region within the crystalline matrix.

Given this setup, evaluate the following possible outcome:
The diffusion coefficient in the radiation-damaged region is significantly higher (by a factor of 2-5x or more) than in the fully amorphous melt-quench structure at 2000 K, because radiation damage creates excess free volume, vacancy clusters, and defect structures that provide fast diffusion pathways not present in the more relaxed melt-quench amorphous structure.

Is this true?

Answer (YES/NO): YES